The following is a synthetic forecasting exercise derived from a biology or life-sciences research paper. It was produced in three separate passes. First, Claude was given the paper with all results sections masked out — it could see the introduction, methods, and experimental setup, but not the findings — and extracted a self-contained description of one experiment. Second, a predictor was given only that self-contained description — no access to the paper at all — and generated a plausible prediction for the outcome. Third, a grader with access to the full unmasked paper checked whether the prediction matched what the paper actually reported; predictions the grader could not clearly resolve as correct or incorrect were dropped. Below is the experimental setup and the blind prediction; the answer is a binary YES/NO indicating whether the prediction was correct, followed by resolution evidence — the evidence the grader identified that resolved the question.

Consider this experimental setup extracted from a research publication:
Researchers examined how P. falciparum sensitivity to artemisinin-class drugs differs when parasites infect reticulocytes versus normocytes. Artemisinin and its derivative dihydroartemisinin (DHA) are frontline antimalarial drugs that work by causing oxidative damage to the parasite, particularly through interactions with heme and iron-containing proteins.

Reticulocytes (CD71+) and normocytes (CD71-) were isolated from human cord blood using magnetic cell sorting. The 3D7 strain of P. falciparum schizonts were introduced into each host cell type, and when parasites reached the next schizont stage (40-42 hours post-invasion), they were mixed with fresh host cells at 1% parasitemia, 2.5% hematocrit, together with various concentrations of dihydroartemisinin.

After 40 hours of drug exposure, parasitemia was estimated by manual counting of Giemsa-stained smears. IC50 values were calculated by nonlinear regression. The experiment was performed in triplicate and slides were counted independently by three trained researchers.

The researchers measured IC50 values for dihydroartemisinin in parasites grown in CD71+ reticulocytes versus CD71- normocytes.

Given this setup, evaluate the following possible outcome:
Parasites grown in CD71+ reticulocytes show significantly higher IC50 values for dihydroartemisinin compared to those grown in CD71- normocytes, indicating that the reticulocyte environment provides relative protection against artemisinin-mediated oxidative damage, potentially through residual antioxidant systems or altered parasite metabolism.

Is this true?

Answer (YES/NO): YES